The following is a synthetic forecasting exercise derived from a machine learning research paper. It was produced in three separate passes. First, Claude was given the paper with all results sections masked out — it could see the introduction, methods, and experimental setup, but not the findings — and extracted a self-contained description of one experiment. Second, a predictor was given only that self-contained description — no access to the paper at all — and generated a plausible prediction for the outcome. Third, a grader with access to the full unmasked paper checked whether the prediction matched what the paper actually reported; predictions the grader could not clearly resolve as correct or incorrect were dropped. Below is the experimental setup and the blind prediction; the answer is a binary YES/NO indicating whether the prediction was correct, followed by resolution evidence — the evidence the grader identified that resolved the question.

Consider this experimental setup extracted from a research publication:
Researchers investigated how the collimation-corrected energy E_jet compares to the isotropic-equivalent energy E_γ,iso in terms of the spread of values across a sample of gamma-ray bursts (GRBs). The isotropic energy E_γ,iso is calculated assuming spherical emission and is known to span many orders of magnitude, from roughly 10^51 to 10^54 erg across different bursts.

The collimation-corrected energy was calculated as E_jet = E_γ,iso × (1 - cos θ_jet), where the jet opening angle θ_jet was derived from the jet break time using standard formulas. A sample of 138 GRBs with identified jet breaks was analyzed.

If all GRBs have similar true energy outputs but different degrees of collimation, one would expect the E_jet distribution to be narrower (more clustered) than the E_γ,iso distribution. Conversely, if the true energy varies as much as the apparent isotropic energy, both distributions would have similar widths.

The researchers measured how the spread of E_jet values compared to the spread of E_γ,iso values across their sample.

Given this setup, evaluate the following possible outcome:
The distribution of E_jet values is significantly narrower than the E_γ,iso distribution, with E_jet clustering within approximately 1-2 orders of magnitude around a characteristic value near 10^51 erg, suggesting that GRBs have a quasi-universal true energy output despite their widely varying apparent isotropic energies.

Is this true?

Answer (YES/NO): NO